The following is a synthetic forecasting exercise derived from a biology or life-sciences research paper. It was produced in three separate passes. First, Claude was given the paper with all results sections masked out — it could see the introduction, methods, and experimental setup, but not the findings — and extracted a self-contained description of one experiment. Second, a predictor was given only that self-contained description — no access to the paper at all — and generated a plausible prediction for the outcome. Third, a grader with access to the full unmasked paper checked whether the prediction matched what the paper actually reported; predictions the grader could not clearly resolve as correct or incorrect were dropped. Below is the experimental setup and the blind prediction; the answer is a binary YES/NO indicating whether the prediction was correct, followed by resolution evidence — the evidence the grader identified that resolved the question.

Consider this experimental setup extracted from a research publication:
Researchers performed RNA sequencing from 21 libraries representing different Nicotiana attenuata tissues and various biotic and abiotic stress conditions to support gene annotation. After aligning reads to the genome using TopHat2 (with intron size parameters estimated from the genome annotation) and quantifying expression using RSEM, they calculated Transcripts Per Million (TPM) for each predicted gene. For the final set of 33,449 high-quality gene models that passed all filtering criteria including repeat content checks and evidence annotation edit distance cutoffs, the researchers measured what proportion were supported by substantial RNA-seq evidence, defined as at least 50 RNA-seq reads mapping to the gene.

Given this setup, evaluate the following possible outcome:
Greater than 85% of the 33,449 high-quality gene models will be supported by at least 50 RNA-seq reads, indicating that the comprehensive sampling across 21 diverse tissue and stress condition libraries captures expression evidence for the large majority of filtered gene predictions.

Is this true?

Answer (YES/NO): NO